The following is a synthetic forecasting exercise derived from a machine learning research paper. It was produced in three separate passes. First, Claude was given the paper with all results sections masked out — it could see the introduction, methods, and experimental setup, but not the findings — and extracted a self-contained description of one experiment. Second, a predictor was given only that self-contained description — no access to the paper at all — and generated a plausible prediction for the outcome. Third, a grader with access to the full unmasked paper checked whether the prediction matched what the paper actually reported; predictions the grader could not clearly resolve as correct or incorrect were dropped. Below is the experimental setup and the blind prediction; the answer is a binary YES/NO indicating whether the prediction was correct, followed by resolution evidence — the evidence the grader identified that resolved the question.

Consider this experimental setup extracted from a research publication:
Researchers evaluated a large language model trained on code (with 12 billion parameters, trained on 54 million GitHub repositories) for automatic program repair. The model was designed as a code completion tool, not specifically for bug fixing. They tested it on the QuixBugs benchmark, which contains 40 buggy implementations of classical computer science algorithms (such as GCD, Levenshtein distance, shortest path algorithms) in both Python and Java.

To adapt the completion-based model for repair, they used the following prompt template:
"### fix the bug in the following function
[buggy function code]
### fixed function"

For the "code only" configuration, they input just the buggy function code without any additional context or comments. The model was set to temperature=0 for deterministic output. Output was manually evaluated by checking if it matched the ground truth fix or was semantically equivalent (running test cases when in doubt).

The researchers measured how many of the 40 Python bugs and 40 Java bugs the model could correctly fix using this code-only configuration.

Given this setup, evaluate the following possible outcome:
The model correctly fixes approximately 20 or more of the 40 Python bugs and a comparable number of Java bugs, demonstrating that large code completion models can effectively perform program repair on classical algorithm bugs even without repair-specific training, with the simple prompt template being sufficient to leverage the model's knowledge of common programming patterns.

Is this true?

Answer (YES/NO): NO